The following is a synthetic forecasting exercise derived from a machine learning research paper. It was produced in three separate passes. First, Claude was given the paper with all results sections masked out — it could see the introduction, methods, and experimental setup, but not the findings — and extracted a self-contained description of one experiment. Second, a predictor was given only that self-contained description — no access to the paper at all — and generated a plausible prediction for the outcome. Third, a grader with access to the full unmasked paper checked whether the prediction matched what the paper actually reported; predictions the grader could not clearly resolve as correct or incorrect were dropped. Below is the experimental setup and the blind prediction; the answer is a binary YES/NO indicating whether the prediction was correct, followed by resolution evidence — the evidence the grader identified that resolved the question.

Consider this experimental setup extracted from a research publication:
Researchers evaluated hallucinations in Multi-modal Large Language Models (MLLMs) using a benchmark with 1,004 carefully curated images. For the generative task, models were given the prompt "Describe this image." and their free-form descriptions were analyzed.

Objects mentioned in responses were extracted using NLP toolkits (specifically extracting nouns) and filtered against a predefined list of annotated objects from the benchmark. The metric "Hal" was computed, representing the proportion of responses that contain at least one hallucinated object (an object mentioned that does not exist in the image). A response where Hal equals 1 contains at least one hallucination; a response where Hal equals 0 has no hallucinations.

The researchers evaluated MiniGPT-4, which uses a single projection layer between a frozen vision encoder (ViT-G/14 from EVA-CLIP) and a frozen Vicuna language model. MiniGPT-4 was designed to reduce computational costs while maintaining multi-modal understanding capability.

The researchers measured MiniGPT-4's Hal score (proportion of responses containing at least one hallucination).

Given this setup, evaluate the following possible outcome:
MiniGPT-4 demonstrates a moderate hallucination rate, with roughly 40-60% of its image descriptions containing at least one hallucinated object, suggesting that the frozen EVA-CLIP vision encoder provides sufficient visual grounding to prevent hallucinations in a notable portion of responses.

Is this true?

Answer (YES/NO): NO